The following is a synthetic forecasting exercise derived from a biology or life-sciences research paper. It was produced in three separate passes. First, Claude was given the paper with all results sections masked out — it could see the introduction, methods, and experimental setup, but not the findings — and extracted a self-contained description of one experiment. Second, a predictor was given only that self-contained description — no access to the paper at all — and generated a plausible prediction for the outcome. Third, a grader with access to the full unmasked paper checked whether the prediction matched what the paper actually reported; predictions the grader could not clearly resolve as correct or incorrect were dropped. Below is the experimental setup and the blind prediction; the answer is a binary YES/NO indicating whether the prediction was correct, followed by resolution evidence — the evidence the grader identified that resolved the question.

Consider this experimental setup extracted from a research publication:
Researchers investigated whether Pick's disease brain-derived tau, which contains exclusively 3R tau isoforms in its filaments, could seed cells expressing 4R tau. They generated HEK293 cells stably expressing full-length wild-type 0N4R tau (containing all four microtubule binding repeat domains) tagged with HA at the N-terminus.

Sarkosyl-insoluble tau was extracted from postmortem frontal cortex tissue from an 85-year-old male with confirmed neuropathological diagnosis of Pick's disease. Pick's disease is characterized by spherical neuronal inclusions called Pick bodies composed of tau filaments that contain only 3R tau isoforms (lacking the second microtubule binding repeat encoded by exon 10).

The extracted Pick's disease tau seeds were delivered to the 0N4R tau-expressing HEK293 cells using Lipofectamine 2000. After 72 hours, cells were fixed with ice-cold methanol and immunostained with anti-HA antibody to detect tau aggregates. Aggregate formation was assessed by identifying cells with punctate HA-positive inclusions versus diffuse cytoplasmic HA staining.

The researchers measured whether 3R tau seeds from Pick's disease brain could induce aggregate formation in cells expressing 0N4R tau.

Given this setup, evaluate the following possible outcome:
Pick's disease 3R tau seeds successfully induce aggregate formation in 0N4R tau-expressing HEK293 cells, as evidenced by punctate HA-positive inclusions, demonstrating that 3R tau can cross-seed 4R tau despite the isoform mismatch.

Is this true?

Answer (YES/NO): NO